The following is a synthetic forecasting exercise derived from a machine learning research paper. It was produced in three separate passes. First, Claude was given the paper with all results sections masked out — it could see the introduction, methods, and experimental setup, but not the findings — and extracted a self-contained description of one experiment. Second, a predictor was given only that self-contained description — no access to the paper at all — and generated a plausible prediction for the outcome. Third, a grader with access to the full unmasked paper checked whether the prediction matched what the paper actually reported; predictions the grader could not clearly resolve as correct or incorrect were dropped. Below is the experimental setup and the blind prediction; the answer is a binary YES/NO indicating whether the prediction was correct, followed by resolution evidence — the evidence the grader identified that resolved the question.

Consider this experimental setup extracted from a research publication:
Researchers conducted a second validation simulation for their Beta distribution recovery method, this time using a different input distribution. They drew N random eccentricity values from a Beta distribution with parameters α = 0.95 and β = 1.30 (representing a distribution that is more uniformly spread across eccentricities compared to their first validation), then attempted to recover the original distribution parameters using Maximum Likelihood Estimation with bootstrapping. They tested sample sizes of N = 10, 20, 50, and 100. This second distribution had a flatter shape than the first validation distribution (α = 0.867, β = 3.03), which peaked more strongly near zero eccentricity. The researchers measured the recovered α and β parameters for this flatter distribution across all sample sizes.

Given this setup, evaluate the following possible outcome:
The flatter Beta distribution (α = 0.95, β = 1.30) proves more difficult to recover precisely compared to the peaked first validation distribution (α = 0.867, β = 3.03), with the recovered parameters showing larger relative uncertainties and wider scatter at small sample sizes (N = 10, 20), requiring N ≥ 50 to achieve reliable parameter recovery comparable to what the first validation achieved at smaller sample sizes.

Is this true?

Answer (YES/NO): NO